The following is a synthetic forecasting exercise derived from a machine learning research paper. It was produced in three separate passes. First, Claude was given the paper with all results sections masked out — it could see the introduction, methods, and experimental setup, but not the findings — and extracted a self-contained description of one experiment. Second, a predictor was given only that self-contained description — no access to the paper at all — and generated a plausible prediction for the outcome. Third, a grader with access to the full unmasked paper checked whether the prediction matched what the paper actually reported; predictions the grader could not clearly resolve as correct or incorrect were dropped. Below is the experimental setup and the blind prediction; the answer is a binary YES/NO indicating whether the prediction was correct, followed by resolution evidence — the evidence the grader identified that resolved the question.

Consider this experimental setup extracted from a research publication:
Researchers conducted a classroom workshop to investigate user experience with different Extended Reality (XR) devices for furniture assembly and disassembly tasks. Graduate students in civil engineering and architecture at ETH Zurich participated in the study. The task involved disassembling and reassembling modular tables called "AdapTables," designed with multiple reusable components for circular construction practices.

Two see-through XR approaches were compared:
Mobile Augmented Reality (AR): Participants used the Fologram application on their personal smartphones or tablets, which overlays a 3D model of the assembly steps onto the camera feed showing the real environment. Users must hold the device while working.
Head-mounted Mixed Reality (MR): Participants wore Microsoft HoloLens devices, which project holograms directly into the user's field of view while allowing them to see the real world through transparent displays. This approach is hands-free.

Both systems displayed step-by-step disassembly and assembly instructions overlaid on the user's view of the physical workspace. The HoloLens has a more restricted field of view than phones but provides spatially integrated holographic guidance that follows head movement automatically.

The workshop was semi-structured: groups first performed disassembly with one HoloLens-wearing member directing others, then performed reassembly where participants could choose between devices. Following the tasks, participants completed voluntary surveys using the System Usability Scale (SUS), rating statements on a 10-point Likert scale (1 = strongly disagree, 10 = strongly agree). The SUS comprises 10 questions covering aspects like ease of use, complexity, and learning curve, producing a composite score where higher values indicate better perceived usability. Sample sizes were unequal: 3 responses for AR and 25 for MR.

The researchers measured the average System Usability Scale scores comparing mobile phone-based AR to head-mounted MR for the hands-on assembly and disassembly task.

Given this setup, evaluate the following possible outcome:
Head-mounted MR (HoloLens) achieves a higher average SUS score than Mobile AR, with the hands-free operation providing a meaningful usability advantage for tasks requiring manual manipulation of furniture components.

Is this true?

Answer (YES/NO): NO